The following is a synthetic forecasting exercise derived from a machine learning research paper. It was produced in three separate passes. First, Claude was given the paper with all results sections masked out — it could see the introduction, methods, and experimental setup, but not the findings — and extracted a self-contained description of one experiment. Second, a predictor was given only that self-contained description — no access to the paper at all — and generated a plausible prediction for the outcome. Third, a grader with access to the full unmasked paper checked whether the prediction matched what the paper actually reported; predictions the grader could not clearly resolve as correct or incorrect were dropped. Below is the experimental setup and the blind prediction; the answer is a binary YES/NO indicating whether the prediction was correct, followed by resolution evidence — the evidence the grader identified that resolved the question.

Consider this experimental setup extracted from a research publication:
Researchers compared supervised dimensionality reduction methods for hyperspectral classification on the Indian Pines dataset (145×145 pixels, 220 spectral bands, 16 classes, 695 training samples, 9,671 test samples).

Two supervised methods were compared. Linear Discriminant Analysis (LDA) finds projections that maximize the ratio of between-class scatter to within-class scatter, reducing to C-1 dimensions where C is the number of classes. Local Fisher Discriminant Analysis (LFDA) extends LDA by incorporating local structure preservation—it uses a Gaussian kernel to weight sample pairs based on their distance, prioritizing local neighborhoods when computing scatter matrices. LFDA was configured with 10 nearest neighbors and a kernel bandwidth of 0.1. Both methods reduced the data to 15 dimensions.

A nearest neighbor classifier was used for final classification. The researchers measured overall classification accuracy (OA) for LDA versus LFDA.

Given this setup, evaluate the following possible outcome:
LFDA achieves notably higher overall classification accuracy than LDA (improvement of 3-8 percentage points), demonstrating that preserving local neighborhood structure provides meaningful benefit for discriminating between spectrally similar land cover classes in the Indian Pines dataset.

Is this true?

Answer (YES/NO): NO